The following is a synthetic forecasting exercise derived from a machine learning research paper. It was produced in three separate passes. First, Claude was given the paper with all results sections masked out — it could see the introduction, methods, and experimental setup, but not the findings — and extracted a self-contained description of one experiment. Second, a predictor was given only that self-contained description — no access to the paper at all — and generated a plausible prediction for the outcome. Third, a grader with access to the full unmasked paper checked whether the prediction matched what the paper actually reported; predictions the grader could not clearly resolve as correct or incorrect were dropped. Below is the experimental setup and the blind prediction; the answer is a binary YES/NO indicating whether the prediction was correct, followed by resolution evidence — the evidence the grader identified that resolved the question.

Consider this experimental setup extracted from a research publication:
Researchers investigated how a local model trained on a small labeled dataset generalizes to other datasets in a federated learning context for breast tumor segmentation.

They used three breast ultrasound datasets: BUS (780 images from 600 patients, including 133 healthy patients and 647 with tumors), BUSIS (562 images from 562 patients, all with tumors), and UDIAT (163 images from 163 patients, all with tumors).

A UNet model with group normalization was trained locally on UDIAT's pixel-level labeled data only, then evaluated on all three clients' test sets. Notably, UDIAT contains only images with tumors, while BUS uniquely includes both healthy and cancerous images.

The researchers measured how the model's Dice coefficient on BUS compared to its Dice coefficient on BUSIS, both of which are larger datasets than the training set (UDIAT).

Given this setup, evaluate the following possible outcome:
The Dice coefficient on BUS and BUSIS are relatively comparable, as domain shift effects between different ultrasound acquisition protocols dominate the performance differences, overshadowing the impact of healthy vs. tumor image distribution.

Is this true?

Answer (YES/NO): NO